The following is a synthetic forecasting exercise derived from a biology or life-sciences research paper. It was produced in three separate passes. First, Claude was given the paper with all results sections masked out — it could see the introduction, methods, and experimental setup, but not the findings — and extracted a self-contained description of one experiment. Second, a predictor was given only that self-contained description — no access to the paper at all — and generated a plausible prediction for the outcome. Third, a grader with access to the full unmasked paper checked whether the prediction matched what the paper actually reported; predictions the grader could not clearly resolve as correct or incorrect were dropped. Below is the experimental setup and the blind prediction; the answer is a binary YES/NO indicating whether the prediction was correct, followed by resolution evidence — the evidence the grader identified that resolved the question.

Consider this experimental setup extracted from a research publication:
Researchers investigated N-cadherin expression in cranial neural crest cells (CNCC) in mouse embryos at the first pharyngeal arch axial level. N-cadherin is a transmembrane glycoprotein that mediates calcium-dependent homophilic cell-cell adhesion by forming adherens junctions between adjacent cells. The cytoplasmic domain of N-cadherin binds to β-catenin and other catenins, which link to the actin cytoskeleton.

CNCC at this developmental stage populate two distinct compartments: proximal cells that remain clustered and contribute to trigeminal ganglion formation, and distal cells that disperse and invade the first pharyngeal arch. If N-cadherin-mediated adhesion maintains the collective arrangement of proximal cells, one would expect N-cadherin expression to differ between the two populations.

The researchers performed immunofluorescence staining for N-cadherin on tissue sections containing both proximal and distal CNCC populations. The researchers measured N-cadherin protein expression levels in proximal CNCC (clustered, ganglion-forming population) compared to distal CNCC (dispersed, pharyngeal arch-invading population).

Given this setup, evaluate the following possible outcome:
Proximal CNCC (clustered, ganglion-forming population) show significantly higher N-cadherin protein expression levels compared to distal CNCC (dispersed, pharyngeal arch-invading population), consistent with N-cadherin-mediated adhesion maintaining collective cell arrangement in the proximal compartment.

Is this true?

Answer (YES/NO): YES